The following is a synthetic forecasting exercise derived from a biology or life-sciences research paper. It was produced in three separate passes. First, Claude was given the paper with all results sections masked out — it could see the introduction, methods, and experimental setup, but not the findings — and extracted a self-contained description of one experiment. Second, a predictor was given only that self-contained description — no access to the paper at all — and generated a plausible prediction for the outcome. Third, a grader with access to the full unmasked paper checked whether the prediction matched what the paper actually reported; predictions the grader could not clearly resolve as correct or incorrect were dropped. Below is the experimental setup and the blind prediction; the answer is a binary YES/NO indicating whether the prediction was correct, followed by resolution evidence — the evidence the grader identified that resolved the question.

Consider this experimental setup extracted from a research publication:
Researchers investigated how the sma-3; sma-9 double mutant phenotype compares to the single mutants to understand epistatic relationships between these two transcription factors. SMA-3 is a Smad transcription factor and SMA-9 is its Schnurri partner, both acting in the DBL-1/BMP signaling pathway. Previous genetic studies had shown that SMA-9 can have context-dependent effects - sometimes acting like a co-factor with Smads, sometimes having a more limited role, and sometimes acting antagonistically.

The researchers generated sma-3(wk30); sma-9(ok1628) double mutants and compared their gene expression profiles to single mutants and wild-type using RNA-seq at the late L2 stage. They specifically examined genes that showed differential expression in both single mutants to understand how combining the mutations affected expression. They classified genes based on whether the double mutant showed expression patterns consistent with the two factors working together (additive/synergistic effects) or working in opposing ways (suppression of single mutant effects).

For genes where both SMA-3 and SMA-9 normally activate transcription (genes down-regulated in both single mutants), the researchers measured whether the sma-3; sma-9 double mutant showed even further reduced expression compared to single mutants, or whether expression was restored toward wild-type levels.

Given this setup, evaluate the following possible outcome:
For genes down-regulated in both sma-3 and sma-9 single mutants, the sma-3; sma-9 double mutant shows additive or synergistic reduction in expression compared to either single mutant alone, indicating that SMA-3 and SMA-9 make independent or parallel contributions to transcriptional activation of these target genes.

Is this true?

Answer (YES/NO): NO